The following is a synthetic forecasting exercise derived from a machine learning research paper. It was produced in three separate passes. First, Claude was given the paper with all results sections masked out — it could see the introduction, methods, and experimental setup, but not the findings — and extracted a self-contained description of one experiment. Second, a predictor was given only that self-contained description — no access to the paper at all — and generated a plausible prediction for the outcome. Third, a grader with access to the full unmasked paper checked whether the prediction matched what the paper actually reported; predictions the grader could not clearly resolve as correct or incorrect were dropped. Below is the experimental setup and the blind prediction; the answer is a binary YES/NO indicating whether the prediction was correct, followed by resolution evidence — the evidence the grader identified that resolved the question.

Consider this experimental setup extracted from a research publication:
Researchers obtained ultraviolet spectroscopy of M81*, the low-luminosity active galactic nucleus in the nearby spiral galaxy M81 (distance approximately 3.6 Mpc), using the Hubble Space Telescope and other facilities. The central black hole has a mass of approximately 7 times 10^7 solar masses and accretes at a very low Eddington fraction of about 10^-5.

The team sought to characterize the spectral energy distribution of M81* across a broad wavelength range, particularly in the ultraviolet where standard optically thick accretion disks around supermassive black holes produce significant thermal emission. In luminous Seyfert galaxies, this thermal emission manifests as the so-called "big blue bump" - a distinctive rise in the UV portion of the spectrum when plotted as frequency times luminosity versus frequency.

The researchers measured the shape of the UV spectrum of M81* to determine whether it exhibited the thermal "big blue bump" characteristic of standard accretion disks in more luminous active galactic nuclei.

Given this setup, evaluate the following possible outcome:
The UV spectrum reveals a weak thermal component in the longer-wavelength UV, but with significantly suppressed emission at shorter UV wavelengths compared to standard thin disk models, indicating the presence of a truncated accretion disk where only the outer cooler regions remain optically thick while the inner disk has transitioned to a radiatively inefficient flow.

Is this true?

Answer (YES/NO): NO